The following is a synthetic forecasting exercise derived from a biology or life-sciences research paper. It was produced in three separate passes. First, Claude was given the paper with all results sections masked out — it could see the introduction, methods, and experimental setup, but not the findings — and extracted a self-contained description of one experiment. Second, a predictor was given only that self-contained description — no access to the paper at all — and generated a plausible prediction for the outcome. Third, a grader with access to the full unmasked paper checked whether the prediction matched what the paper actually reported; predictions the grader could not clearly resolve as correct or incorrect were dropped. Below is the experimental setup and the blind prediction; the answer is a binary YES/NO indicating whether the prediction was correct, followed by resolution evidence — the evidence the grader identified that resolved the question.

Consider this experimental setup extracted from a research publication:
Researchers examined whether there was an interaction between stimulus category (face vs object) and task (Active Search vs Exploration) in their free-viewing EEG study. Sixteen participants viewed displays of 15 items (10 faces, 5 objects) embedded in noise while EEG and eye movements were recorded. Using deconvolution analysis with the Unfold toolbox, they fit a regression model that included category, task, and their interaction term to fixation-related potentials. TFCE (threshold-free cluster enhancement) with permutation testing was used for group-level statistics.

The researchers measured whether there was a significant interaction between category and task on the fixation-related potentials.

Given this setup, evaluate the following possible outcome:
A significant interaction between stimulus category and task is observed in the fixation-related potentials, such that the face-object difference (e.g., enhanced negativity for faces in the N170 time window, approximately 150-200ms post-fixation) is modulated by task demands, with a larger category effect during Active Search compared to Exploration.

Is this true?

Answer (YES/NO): NO